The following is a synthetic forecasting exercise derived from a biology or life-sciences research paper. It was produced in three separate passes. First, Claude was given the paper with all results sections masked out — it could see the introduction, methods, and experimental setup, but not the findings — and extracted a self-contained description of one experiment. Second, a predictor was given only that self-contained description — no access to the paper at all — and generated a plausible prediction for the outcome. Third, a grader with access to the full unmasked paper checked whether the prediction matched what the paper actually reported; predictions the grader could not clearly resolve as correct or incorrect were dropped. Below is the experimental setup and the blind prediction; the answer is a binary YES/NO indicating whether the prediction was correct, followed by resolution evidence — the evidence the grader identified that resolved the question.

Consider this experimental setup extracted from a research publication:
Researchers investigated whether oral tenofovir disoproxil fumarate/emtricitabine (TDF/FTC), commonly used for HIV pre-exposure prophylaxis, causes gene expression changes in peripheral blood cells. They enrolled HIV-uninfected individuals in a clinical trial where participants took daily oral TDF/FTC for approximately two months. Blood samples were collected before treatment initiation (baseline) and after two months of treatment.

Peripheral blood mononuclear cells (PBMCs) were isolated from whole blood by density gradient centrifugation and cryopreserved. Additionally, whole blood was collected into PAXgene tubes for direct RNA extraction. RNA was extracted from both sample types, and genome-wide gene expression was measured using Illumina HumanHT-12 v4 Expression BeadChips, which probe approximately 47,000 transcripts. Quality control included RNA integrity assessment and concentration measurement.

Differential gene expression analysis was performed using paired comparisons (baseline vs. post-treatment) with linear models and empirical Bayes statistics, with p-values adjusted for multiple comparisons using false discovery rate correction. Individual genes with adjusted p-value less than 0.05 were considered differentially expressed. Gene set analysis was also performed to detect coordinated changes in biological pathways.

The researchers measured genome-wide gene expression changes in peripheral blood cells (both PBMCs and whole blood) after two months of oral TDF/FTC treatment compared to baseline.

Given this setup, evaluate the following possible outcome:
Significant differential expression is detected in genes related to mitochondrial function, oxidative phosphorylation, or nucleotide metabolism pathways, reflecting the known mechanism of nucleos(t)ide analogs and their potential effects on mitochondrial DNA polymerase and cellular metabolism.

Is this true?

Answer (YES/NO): NO